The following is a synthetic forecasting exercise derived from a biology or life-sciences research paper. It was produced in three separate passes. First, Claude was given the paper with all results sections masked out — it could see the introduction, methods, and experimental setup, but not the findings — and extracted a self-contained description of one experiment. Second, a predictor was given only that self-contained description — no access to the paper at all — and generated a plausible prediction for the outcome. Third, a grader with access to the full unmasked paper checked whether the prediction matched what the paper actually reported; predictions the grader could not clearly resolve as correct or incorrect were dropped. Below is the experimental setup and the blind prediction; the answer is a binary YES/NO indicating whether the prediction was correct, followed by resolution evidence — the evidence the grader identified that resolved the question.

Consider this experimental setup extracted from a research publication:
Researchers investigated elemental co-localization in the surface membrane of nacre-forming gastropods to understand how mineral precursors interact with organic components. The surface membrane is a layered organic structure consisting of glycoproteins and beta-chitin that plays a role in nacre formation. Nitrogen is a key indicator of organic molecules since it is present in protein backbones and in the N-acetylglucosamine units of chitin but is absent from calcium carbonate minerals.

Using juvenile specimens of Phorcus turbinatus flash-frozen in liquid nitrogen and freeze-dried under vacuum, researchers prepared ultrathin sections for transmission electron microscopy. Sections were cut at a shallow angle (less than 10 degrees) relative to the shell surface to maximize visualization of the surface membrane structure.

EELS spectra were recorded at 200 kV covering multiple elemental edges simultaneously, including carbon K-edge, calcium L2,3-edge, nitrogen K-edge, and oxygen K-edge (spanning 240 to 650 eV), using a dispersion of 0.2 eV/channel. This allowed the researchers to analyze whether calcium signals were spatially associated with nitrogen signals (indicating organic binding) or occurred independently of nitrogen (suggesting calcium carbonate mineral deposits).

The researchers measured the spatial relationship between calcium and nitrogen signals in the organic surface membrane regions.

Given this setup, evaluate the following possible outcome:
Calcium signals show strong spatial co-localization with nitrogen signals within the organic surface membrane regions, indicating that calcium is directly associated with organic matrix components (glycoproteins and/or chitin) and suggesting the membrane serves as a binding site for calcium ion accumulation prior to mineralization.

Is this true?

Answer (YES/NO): YES